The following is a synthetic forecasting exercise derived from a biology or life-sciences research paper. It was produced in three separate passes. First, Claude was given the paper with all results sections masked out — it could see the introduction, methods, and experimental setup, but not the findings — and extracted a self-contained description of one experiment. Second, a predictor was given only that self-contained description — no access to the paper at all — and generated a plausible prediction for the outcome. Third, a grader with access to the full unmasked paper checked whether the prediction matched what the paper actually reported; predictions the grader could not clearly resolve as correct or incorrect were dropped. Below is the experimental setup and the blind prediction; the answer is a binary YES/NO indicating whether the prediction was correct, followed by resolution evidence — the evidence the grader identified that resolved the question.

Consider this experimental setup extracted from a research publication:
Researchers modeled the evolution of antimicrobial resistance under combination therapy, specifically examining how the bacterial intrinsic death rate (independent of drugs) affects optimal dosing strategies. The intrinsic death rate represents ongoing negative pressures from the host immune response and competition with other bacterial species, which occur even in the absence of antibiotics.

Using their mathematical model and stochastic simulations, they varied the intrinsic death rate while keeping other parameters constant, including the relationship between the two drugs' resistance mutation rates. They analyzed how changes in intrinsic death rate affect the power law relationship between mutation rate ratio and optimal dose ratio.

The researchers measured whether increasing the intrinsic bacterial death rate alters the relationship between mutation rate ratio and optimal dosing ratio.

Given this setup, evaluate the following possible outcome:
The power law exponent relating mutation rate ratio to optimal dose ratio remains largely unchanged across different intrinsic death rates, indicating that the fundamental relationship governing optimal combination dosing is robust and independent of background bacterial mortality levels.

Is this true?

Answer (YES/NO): YES